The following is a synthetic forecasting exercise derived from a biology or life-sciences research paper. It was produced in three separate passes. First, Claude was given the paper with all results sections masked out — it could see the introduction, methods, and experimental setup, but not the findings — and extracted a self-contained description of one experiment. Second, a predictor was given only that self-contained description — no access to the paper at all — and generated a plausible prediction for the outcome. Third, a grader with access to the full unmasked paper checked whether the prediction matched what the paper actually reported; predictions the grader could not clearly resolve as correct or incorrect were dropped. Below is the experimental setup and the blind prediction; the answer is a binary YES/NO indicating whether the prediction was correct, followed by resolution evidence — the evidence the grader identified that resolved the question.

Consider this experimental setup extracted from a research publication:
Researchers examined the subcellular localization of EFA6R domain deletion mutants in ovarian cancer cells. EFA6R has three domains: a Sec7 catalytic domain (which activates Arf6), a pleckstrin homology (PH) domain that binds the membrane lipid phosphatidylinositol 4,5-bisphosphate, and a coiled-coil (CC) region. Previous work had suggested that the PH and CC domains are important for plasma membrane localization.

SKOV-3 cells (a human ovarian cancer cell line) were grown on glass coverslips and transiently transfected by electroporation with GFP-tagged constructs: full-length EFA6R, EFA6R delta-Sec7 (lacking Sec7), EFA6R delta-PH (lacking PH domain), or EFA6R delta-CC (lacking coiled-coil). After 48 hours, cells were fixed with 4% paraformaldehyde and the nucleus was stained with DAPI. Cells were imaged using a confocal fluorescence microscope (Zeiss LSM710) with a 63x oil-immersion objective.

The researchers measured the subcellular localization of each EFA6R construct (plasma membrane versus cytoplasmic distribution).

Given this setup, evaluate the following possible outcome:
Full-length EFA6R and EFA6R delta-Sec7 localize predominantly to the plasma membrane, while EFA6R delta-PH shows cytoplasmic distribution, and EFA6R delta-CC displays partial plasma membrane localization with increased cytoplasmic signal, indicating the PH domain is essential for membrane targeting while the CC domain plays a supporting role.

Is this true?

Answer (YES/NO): YES